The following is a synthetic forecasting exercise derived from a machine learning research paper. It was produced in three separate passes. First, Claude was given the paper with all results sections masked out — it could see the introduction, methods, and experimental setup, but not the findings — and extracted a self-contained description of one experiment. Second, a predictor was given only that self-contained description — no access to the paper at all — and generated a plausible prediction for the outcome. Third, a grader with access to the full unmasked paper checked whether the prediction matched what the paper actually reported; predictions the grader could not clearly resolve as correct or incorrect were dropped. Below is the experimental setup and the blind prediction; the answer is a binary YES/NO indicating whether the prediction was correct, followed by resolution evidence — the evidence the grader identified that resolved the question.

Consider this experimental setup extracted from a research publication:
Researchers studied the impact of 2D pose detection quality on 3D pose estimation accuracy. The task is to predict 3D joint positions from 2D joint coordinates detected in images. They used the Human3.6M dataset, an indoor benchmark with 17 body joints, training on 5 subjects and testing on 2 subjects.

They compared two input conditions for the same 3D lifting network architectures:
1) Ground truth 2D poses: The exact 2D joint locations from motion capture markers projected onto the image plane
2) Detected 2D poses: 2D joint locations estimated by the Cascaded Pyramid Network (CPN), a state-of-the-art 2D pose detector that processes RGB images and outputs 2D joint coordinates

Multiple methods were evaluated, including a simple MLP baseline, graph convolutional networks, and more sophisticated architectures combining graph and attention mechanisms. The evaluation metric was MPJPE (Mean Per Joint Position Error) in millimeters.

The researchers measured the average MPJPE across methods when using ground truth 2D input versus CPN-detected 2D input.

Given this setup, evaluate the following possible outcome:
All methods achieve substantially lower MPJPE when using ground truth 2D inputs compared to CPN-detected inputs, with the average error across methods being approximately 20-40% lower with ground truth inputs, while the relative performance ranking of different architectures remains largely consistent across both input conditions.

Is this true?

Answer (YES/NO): YES